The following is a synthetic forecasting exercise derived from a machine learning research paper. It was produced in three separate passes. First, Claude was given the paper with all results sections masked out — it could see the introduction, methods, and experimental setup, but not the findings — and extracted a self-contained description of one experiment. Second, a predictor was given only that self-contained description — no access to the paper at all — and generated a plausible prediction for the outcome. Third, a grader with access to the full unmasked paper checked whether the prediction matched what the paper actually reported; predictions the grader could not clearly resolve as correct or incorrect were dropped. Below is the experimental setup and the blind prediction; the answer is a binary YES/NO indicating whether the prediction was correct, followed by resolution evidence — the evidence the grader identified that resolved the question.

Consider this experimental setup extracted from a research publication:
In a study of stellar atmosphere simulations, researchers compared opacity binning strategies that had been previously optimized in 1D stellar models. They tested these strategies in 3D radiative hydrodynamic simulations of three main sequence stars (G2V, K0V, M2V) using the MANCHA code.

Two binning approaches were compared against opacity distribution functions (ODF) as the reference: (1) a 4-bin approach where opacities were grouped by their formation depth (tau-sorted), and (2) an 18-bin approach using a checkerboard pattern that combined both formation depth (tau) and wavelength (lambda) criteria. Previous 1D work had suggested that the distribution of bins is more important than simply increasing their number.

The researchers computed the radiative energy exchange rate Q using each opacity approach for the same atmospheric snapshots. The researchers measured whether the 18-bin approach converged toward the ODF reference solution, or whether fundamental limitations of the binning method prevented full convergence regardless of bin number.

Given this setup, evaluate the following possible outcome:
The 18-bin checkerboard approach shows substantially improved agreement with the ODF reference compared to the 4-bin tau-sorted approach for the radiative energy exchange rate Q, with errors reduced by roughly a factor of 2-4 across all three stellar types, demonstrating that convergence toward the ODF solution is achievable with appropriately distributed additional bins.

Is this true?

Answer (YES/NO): YES